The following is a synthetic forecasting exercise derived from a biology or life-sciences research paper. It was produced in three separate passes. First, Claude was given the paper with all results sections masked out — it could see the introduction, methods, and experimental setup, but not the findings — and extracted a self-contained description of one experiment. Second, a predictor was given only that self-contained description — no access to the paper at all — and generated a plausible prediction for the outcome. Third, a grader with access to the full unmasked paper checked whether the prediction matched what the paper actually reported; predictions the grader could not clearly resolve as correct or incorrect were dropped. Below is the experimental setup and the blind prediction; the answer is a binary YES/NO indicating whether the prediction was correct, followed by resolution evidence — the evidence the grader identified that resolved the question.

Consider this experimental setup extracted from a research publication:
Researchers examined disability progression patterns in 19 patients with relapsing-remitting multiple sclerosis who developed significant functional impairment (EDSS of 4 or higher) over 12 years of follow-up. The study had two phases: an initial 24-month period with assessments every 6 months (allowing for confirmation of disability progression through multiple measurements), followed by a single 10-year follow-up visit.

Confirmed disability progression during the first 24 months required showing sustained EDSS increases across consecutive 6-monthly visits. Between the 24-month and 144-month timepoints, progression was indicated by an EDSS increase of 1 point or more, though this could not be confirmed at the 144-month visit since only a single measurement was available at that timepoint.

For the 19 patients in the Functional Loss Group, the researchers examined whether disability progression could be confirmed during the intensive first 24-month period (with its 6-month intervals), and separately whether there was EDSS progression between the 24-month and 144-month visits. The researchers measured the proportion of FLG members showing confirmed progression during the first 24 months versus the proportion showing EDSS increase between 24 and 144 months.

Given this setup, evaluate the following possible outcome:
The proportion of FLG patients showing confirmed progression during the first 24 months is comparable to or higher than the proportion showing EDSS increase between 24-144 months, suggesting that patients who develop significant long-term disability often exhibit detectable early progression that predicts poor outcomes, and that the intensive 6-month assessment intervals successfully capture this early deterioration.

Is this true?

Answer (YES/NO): NO